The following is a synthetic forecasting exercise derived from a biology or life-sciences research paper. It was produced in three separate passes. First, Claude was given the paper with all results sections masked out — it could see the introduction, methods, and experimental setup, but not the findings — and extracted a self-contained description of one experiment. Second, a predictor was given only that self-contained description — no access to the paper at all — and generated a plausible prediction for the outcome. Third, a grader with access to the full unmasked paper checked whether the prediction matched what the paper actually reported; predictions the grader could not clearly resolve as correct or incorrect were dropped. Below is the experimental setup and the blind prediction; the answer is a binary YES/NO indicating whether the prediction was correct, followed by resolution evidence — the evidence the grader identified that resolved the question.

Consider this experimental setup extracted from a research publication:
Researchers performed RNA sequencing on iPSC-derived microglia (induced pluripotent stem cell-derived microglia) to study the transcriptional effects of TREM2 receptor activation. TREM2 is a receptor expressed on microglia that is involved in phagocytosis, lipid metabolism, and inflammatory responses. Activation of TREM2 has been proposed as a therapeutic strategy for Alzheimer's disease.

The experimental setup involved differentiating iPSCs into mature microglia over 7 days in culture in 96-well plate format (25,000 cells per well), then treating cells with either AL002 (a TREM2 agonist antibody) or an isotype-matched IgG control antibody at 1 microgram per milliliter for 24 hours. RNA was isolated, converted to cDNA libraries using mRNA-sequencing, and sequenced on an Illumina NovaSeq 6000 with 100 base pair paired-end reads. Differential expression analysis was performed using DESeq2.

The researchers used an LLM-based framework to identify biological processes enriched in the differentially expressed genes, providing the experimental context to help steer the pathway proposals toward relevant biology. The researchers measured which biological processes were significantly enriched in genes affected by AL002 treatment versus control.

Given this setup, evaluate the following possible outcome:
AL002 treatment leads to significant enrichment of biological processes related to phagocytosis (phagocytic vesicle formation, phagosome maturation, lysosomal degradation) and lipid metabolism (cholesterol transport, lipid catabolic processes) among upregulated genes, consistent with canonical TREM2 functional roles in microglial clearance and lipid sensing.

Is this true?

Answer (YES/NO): NO